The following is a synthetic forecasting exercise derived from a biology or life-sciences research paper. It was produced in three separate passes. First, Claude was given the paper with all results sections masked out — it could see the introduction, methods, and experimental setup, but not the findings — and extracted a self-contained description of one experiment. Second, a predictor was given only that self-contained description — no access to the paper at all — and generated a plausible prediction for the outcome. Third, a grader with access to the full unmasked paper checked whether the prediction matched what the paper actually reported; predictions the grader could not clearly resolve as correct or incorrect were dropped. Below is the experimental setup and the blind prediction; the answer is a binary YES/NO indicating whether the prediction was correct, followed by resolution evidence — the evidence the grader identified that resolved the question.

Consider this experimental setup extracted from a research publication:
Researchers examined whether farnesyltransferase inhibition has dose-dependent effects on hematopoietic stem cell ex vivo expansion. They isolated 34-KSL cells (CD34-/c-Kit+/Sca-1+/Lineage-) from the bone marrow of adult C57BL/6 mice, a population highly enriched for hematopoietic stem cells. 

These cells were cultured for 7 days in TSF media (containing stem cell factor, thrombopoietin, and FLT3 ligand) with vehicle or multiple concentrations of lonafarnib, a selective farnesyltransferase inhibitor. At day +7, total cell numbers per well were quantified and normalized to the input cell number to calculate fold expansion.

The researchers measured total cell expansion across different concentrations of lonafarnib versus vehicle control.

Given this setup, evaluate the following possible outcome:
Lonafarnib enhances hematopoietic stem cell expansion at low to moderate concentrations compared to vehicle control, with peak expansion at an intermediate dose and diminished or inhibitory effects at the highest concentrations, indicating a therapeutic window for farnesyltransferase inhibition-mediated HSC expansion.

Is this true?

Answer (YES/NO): NO